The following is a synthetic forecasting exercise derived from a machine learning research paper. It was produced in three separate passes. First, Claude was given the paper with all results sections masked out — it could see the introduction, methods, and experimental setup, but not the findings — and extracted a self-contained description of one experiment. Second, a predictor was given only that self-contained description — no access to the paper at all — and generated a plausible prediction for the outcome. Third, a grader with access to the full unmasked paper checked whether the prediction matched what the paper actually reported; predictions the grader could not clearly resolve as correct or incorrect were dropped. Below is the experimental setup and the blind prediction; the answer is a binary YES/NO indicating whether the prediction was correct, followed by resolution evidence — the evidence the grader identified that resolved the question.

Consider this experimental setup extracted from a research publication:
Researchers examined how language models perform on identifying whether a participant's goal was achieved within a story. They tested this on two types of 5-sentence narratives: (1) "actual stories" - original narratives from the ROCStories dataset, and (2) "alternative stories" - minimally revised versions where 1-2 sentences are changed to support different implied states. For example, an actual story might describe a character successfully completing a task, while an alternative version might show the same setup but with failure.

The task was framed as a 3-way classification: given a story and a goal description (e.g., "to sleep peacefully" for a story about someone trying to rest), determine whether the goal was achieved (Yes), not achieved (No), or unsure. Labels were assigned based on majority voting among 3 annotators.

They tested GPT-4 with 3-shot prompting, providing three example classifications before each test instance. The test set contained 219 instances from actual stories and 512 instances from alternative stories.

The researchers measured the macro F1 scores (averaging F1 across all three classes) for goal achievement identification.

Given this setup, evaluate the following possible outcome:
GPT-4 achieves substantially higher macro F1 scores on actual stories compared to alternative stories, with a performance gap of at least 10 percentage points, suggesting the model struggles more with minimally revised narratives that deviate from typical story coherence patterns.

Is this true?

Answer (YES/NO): NO